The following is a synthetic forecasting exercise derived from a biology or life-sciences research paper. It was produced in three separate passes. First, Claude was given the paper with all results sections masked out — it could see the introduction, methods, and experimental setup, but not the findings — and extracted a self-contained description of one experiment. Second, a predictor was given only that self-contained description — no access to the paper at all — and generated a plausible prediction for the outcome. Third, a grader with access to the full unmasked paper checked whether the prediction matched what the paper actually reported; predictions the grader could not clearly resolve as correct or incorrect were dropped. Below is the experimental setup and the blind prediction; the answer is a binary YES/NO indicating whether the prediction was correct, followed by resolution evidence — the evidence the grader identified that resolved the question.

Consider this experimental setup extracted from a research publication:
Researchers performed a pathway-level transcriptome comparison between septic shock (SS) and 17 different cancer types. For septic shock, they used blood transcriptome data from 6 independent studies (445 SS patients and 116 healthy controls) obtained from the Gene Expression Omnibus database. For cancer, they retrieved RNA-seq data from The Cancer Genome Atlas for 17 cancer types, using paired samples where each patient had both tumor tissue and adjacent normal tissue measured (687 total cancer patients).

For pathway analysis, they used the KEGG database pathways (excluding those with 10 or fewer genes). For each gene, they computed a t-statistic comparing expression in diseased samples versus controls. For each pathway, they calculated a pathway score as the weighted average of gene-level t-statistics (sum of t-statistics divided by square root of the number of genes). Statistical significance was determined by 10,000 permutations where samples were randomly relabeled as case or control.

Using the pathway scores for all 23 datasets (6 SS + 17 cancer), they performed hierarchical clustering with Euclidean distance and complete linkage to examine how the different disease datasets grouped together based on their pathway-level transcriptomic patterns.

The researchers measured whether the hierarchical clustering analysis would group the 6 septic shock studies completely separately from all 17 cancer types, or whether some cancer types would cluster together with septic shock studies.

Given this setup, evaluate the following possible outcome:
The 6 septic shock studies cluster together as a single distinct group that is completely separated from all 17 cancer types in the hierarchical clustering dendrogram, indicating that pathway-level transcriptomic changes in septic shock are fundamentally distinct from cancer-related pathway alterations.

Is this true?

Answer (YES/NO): NO